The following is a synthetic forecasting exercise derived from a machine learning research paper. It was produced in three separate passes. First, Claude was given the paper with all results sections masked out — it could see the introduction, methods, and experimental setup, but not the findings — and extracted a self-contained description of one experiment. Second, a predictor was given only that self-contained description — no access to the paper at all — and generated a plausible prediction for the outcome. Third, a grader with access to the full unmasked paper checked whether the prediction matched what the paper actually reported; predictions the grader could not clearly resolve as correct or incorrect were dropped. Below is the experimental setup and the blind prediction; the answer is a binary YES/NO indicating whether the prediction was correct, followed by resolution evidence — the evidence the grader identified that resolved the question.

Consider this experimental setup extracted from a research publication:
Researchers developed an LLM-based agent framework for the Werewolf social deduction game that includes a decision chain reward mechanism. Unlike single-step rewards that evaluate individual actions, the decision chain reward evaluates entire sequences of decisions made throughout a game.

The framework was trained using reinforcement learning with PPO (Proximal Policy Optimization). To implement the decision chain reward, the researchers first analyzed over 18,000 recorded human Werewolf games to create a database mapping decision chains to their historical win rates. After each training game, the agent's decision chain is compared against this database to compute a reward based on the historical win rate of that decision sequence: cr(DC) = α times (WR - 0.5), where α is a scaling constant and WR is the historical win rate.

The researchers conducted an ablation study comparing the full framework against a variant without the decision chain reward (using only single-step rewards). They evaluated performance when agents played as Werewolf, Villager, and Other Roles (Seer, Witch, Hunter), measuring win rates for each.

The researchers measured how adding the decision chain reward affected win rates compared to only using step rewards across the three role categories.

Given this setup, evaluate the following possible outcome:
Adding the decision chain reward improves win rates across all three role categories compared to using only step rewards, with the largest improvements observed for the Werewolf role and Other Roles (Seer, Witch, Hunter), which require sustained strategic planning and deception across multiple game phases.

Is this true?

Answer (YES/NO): NO